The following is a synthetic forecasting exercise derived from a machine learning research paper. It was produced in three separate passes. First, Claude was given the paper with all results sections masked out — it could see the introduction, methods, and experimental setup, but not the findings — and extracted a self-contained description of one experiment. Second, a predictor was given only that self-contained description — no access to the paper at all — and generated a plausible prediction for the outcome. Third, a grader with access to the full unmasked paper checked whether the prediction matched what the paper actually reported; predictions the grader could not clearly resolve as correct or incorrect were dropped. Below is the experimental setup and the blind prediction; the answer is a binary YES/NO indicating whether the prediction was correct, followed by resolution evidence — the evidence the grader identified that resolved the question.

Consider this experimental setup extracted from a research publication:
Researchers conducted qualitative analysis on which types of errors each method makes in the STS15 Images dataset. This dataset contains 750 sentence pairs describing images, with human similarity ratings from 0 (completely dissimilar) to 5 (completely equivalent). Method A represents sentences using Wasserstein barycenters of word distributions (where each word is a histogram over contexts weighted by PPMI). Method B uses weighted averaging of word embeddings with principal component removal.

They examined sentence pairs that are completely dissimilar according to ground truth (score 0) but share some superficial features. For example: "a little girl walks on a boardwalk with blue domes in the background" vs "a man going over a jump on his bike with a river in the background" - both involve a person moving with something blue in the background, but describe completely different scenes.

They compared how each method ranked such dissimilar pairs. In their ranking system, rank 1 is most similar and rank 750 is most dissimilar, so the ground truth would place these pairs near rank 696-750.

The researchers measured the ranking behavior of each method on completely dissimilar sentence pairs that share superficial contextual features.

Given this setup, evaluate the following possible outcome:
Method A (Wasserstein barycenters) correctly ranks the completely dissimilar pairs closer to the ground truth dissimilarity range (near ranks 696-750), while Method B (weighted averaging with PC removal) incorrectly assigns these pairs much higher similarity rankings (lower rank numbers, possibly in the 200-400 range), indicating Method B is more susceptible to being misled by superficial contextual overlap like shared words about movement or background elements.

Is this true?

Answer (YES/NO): NO